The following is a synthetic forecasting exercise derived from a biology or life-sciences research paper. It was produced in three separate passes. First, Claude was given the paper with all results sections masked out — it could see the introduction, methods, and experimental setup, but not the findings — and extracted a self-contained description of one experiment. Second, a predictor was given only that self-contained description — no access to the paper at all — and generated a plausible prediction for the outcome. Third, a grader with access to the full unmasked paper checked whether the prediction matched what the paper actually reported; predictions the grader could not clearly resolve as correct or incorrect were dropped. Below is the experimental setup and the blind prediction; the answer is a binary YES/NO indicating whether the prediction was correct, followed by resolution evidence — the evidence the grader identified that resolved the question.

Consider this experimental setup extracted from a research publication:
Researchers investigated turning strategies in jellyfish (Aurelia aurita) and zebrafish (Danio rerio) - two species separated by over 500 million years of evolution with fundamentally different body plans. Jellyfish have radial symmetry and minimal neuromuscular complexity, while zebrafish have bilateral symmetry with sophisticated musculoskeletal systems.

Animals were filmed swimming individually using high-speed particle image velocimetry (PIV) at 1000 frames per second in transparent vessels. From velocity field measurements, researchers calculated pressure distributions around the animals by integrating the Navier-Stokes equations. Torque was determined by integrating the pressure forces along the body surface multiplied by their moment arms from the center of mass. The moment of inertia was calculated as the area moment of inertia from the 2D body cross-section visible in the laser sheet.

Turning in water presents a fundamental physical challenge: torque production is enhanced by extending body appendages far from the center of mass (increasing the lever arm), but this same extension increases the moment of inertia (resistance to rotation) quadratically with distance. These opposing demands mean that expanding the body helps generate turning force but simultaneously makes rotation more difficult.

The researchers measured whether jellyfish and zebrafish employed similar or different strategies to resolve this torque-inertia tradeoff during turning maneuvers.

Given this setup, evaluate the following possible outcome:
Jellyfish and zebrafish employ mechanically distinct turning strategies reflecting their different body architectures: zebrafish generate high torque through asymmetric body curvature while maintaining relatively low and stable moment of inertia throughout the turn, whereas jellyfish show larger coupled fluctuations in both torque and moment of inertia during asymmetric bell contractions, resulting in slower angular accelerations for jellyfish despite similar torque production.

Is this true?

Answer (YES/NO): NO